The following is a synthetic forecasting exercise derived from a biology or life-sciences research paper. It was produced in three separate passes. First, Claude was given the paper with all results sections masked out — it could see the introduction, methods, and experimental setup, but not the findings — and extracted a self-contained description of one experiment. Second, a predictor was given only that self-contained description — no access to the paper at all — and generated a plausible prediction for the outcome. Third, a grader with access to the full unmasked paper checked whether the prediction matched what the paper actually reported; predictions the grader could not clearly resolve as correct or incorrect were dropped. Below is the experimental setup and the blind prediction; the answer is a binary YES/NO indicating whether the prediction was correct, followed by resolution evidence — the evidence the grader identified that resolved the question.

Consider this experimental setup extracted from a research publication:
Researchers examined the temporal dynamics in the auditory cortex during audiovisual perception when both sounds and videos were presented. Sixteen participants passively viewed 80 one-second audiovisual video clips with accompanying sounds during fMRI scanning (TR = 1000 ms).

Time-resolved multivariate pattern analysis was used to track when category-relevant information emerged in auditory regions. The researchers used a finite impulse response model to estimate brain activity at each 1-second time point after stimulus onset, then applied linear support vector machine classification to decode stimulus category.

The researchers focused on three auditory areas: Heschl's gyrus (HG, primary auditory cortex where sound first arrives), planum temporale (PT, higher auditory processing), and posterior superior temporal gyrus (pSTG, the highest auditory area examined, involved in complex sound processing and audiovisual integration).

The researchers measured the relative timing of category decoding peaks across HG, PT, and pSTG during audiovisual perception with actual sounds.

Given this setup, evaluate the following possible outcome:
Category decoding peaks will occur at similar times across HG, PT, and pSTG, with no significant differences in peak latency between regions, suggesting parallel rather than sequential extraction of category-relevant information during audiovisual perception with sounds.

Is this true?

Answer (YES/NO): NO